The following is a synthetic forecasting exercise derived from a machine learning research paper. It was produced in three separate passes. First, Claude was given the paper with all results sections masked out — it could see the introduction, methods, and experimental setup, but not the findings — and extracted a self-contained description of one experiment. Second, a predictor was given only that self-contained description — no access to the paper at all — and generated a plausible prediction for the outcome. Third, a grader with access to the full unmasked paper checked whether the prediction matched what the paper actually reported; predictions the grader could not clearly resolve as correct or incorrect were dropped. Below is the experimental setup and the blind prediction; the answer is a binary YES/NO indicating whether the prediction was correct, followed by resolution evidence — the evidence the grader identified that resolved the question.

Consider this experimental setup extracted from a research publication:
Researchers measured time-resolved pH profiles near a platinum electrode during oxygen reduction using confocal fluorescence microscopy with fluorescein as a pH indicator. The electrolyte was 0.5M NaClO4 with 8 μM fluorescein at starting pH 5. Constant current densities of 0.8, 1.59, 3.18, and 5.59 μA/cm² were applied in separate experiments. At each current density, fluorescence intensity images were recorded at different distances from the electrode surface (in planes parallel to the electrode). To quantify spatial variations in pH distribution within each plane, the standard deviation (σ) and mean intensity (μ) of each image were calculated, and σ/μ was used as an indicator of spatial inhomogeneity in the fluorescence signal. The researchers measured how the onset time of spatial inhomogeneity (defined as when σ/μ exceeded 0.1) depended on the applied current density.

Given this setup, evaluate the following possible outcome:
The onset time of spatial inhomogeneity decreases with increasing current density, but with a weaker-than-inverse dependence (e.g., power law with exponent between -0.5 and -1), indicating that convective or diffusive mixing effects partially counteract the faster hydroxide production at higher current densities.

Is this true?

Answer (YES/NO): NO